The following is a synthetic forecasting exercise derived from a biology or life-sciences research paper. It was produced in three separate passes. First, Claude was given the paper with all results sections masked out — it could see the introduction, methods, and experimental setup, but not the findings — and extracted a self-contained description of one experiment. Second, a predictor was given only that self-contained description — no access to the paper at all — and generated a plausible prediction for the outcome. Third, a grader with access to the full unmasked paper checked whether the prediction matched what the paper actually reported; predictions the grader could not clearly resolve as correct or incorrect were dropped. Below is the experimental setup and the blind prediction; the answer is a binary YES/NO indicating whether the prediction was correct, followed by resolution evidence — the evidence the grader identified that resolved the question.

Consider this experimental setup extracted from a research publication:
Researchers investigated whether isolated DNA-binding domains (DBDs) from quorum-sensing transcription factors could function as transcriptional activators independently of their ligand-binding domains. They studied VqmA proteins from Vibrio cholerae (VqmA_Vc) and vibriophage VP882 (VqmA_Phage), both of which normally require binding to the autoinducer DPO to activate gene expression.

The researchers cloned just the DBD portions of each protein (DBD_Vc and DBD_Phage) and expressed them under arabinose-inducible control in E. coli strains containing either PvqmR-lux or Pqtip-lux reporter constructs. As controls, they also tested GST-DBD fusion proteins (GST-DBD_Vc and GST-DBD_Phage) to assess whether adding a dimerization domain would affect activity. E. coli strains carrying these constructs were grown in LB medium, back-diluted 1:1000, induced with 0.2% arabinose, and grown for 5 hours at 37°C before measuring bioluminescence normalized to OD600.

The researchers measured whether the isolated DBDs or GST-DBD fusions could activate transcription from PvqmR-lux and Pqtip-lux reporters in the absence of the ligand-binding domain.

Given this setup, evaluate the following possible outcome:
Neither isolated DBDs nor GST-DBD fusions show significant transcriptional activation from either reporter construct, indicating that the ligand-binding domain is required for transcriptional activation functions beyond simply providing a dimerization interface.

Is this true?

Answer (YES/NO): NO